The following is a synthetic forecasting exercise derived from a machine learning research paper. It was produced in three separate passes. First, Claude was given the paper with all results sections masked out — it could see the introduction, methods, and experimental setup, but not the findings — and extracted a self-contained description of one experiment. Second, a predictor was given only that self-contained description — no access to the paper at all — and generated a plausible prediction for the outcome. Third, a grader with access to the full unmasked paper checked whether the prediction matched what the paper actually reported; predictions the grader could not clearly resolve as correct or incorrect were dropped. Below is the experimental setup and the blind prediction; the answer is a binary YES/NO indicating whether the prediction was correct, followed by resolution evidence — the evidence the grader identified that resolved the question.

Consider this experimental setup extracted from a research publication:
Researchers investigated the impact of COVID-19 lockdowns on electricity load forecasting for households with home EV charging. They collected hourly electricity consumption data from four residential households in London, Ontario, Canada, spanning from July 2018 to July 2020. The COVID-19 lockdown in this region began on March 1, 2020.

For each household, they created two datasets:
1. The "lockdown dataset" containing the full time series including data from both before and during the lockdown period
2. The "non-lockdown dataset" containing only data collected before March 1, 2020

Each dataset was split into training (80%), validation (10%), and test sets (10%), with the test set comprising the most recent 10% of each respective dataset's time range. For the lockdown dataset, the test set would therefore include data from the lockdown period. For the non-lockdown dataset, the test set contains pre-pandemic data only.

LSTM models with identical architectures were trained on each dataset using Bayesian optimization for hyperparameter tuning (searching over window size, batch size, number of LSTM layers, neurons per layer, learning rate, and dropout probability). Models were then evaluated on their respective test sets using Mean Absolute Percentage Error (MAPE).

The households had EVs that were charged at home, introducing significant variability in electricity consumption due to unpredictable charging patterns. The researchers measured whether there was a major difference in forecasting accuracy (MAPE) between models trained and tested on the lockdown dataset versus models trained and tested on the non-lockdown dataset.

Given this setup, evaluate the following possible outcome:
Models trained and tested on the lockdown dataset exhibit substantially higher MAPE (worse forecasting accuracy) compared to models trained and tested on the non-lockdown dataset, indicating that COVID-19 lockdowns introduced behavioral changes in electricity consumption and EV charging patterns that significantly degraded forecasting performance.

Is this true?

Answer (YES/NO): NO